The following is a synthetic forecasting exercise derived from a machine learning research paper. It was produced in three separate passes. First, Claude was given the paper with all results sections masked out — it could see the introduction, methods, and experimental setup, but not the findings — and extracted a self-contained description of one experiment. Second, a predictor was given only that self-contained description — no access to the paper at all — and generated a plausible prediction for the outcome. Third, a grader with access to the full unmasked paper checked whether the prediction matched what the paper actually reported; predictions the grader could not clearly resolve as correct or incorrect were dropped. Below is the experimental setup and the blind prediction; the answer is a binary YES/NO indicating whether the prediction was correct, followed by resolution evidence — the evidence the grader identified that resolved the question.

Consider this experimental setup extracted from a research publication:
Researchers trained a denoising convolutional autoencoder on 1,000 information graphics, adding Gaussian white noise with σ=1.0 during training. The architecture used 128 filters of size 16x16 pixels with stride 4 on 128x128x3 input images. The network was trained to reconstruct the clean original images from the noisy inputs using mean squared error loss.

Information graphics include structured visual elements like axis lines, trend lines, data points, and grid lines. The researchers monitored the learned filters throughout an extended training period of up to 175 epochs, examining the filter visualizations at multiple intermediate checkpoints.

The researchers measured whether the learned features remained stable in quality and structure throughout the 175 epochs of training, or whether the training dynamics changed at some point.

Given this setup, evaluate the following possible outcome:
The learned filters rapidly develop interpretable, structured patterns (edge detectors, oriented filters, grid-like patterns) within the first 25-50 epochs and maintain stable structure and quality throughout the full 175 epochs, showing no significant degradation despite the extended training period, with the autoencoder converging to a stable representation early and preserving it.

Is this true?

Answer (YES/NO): NO